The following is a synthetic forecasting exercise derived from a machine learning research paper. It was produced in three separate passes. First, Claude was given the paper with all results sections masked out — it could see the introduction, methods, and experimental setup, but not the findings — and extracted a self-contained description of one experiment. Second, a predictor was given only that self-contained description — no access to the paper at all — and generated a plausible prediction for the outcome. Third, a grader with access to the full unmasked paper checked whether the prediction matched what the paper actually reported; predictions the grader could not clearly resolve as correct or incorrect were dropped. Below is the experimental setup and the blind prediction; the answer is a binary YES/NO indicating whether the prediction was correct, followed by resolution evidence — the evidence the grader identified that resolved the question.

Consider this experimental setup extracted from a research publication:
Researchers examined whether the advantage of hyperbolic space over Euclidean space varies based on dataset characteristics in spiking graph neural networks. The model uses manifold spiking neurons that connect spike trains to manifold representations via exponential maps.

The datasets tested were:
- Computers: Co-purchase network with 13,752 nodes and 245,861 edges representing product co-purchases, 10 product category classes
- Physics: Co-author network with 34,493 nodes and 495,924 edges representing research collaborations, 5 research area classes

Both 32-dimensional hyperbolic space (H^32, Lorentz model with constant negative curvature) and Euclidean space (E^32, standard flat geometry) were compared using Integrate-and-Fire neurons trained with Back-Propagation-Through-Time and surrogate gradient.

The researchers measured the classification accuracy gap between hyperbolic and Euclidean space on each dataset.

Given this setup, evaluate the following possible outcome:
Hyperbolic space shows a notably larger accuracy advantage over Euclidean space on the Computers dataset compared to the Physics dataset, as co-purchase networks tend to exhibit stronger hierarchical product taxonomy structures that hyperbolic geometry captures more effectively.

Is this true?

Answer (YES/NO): YES